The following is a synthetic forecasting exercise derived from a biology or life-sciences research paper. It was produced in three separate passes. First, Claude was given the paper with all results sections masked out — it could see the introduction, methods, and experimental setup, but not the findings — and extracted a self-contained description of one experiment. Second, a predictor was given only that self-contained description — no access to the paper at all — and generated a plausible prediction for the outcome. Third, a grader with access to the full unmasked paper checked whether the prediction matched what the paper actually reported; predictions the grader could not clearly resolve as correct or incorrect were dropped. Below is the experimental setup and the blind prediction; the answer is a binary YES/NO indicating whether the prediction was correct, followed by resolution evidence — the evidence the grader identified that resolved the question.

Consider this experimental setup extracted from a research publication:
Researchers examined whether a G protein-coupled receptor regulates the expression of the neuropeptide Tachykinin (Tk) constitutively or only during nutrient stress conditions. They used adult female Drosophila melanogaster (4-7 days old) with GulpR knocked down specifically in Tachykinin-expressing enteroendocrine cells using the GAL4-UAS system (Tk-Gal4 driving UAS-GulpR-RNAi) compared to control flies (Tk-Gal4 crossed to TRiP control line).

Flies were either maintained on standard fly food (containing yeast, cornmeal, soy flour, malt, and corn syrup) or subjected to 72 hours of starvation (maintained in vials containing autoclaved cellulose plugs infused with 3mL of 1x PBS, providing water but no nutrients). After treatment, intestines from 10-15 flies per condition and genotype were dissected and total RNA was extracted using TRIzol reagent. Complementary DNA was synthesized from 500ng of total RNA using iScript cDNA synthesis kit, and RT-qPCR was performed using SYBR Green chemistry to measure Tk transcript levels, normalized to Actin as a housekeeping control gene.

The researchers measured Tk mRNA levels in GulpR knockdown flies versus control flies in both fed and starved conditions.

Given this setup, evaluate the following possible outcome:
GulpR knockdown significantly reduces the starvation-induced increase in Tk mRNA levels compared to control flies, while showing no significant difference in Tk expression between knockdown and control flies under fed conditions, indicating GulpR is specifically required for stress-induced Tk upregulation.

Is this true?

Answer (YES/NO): NO